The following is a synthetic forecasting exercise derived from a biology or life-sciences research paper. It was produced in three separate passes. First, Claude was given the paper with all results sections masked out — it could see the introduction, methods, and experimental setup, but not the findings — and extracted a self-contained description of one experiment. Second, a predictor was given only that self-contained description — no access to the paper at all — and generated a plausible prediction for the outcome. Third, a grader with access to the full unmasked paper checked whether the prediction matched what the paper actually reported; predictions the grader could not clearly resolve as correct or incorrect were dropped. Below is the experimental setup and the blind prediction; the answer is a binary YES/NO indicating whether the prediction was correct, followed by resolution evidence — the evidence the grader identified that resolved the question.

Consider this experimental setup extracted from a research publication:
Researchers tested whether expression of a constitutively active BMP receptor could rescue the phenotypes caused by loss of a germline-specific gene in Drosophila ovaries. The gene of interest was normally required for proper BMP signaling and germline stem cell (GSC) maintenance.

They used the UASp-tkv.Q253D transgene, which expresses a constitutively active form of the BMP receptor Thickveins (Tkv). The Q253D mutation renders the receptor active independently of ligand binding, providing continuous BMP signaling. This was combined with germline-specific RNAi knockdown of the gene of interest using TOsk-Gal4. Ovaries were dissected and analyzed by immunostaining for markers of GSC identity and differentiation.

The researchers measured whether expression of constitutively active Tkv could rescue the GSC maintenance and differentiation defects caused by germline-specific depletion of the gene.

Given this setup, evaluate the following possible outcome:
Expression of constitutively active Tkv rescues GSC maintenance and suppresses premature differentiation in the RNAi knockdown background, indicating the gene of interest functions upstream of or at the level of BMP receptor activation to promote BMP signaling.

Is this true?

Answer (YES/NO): NO